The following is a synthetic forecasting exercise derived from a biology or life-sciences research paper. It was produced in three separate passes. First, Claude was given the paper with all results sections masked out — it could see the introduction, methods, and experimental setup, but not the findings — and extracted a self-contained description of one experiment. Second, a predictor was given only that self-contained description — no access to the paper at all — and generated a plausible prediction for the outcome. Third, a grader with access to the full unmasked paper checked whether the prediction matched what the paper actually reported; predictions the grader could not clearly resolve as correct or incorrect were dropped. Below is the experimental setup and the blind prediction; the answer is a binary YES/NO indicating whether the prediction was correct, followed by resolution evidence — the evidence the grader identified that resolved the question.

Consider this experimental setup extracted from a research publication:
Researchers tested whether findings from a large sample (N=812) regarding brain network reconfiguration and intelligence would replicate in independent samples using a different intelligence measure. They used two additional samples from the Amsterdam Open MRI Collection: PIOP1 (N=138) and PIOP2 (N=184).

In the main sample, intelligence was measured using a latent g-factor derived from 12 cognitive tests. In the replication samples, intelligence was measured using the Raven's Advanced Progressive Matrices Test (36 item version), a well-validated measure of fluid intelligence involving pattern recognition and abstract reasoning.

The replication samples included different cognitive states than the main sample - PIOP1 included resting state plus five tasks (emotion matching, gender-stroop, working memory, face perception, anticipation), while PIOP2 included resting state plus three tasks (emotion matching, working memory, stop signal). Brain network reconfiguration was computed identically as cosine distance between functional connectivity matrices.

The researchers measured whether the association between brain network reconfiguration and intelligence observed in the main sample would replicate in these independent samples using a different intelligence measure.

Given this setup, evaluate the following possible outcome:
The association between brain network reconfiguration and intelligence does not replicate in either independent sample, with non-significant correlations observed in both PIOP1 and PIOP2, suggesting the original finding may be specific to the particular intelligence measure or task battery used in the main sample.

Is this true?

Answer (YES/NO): NO